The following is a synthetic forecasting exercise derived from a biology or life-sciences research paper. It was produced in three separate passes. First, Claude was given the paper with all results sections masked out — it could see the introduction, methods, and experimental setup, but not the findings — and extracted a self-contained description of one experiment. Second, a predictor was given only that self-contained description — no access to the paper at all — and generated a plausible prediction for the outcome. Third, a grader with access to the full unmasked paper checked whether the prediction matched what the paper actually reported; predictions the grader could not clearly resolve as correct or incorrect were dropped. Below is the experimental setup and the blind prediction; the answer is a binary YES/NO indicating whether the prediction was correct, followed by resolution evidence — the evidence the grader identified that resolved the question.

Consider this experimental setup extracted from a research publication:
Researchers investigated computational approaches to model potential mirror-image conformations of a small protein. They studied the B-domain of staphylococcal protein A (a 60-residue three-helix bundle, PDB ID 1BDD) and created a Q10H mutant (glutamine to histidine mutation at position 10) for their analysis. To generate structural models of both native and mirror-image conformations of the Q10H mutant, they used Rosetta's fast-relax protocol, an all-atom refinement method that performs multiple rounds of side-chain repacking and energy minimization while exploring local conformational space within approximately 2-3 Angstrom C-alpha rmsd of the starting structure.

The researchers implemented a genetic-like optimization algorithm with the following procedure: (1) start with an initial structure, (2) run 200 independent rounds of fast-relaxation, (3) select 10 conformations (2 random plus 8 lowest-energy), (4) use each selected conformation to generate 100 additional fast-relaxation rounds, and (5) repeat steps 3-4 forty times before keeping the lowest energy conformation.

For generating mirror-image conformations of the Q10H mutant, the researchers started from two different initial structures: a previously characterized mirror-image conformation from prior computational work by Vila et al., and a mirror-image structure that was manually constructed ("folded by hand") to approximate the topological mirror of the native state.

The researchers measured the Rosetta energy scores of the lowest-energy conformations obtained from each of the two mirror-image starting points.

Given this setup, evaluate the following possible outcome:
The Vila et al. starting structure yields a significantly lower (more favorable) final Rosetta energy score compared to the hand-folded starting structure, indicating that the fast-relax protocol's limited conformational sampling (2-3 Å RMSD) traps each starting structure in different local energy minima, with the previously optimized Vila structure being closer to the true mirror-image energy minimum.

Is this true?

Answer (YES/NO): YES